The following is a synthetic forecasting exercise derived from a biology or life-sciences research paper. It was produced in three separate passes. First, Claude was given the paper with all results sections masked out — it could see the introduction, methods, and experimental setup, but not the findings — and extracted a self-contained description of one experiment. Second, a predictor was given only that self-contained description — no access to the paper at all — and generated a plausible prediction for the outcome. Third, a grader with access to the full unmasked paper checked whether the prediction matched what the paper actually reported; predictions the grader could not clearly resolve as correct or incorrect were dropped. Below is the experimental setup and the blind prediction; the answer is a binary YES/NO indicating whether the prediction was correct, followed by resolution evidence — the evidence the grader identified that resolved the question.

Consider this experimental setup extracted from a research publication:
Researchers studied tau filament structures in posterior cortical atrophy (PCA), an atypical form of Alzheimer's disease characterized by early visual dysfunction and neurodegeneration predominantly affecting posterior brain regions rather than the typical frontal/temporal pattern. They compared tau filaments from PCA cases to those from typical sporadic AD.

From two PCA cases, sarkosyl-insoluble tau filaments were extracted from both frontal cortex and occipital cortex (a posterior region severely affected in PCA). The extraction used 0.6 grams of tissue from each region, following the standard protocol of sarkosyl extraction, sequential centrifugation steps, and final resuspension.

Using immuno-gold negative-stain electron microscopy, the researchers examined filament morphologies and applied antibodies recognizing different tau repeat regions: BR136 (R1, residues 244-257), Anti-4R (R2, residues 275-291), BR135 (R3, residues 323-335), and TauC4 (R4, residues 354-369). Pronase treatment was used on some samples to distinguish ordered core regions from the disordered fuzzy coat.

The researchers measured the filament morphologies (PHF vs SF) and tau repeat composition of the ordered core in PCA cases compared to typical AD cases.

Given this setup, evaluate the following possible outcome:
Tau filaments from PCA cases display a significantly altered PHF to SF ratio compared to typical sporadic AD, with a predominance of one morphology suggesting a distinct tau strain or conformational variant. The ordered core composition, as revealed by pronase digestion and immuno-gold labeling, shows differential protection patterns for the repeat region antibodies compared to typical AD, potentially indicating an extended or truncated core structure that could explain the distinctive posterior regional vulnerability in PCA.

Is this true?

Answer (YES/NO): NO